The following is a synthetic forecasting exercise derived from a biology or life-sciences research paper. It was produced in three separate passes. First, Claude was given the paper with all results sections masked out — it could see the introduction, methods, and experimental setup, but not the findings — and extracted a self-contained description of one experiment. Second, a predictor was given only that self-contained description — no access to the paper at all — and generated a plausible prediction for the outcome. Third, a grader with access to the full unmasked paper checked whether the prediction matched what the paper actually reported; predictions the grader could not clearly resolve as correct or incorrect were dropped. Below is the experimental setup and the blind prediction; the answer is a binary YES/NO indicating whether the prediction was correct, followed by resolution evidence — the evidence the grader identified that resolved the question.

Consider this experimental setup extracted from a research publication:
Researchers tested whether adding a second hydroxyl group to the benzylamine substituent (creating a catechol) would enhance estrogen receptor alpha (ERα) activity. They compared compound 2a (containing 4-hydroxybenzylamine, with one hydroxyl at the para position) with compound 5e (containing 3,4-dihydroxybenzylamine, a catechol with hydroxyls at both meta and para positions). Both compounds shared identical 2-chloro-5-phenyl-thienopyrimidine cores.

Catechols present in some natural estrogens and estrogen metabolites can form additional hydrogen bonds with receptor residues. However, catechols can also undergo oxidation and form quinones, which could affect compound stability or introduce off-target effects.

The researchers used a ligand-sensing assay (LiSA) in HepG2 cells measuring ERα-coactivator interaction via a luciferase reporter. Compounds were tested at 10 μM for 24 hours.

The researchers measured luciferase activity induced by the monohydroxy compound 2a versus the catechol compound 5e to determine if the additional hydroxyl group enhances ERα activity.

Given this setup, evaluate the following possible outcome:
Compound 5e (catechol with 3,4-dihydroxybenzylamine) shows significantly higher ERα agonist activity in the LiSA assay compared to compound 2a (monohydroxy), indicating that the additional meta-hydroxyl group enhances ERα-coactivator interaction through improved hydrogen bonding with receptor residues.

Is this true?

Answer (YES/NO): NO